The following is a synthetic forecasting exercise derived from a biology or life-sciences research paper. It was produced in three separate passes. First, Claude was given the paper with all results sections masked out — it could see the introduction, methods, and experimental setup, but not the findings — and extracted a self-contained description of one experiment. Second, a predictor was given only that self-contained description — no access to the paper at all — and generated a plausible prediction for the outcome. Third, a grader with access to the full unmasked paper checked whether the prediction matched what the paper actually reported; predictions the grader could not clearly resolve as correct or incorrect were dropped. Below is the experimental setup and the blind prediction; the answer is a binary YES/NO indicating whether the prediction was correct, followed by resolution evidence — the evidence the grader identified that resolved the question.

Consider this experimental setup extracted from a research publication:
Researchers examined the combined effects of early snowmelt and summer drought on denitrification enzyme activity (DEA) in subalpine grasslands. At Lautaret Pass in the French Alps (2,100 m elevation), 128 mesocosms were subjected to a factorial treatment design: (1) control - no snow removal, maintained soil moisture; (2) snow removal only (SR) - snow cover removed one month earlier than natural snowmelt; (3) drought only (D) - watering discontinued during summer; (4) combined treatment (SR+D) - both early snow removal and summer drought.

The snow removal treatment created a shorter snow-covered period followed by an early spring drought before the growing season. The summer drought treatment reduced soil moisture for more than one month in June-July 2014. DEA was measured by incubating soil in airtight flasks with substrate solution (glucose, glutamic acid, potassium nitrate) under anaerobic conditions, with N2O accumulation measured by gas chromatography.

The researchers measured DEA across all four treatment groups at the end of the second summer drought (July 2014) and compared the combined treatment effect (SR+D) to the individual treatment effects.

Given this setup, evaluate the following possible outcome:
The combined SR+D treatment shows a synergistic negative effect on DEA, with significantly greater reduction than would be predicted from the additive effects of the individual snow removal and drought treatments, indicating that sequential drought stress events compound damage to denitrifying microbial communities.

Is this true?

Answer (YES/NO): NO